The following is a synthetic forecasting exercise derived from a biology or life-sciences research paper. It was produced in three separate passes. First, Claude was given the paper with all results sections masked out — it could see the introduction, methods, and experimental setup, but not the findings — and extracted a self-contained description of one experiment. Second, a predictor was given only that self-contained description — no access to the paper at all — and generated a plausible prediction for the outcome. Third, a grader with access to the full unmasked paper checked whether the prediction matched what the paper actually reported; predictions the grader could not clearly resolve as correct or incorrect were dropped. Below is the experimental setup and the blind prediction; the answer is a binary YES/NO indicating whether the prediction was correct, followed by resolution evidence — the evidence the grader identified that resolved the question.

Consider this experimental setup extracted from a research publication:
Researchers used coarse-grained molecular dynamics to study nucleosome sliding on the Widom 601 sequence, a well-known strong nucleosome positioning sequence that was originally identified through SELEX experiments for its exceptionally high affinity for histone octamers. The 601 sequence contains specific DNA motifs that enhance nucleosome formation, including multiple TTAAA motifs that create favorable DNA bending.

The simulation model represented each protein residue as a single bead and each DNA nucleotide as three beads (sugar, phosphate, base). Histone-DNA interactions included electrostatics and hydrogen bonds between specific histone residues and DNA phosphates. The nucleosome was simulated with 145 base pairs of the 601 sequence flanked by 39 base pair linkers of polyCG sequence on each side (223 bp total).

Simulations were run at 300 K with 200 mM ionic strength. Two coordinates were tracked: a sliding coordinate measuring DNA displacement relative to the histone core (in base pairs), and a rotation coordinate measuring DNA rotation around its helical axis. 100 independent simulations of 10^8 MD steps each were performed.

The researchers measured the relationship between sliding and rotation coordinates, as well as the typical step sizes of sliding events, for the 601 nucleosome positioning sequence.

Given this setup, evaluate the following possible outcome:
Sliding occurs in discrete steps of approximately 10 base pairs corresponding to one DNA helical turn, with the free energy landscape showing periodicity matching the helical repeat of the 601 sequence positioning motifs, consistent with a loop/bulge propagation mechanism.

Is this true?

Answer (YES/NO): NO